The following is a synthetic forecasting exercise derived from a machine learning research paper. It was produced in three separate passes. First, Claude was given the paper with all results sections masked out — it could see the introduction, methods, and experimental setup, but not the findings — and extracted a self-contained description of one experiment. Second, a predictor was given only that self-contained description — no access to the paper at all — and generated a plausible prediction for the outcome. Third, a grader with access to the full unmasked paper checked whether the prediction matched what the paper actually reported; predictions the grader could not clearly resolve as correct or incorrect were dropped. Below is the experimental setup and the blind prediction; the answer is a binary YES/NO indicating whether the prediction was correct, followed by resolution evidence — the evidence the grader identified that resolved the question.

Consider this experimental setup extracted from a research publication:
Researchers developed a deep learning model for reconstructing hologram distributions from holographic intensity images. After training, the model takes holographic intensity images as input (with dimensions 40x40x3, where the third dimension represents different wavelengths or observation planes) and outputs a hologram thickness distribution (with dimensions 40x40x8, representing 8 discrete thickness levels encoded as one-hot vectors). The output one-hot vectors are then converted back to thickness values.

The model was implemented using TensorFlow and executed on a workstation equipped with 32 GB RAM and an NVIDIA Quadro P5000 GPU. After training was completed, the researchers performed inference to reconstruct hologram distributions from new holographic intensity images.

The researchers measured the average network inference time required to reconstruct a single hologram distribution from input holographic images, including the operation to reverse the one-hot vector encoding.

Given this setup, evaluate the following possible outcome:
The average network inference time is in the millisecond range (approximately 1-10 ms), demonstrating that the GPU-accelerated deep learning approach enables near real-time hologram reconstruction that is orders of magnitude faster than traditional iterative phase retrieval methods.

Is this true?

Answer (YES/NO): NO